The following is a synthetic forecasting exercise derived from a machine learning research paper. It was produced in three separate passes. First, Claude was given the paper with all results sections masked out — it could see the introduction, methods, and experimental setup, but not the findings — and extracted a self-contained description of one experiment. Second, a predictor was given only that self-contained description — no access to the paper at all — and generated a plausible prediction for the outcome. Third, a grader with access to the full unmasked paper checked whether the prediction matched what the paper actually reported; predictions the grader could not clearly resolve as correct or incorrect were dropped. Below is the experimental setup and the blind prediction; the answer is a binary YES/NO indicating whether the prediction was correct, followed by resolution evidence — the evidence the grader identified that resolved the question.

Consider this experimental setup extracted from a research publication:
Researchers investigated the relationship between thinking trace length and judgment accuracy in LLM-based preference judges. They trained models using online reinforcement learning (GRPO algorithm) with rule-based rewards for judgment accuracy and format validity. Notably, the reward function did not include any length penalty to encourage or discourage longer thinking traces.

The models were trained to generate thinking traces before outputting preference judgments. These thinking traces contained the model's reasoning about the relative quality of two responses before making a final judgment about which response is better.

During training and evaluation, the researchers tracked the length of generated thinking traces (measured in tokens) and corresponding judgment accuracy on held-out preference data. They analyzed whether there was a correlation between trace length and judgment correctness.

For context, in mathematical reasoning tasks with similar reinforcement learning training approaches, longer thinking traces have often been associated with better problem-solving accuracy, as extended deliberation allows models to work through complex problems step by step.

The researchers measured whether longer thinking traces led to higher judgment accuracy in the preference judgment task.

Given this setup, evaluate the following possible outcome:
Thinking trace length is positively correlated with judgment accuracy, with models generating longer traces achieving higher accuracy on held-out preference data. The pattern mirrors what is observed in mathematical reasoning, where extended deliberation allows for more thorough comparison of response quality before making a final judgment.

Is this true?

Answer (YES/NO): NO